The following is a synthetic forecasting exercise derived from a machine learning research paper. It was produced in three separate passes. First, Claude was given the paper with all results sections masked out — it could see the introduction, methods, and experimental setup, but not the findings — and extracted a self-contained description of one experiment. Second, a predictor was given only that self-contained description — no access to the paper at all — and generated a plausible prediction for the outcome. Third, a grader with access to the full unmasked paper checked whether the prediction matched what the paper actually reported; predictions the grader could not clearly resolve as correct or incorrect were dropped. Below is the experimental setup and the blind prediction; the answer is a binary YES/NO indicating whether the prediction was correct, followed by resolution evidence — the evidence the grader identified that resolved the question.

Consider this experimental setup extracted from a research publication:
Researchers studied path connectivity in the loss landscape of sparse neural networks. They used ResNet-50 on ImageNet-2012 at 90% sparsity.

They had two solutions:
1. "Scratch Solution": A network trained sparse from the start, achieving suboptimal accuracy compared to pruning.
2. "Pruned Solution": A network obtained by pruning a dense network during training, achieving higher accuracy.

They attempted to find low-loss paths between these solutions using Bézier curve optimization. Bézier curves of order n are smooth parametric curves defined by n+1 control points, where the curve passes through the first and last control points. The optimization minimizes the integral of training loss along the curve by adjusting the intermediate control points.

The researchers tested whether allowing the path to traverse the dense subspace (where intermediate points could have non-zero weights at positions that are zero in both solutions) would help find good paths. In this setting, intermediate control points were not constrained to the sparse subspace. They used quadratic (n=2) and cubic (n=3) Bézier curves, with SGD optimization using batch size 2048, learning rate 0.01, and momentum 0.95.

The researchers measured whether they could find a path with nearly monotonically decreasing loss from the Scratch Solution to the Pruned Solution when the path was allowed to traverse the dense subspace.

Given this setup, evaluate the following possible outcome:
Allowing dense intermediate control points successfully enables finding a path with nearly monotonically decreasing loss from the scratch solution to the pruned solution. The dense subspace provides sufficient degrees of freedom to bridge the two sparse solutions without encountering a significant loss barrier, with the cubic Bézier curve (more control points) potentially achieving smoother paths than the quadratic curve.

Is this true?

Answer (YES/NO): YES